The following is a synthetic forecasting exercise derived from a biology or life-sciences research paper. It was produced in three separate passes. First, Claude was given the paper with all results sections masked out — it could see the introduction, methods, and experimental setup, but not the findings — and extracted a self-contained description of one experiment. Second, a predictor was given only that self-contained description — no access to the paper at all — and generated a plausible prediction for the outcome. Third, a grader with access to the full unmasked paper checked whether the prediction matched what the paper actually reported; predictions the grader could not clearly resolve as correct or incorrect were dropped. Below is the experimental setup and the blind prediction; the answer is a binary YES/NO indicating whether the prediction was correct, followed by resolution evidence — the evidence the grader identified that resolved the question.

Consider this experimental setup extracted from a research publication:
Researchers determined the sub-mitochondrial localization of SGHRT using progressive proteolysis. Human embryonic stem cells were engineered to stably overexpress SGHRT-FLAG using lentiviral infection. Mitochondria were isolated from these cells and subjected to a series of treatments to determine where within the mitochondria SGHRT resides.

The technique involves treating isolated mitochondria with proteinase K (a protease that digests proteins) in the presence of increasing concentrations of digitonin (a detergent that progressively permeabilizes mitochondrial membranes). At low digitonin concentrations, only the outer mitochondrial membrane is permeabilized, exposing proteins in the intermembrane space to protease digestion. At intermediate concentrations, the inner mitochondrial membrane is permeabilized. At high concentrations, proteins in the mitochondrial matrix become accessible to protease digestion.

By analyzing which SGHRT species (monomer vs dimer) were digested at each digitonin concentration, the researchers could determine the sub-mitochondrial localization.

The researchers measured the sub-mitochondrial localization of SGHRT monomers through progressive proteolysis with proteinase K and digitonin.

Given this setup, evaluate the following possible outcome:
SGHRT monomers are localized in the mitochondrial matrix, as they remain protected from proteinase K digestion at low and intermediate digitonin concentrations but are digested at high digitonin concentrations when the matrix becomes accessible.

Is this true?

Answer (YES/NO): NO